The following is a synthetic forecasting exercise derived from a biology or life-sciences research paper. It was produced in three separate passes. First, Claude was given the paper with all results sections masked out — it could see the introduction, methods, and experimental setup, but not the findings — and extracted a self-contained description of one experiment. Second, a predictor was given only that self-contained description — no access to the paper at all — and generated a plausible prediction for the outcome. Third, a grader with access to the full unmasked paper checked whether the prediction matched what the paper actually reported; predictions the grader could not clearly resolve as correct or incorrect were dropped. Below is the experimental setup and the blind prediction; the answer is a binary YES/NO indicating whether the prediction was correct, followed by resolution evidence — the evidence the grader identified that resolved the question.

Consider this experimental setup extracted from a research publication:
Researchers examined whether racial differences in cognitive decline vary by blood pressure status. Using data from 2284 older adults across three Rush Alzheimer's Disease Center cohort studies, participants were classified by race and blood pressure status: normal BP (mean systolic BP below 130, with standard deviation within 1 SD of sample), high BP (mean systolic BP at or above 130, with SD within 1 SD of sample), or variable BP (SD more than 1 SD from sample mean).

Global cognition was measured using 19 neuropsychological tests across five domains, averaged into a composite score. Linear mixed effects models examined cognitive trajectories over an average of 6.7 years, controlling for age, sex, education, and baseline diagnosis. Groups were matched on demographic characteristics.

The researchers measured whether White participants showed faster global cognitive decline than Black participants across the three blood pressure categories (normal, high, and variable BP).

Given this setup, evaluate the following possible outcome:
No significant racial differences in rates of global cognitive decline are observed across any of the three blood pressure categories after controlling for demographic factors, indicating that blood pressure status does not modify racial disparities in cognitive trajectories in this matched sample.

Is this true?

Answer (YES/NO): NO